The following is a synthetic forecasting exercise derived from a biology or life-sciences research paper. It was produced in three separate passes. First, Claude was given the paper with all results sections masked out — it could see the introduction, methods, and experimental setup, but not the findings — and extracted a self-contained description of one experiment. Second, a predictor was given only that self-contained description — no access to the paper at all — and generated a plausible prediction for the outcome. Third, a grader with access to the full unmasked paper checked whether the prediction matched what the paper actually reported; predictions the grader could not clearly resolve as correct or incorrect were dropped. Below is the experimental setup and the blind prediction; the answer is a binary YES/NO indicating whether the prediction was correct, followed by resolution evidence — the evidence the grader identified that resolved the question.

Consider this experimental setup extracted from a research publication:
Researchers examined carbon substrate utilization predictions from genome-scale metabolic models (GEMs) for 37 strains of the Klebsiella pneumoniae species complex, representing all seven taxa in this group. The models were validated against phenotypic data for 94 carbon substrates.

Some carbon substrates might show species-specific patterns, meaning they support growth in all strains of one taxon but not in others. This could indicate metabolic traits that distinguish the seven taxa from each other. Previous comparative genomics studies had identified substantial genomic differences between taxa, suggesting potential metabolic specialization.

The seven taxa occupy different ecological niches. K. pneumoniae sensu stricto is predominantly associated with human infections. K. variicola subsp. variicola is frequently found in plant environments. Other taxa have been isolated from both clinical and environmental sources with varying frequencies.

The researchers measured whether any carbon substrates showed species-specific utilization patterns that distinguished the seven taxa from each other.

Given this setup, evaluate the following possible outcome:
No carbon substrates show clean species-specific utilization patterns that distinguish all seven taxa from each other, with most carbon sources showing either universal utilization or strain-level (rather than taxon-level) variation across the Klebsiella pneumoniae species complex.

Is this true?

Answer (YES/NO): NO